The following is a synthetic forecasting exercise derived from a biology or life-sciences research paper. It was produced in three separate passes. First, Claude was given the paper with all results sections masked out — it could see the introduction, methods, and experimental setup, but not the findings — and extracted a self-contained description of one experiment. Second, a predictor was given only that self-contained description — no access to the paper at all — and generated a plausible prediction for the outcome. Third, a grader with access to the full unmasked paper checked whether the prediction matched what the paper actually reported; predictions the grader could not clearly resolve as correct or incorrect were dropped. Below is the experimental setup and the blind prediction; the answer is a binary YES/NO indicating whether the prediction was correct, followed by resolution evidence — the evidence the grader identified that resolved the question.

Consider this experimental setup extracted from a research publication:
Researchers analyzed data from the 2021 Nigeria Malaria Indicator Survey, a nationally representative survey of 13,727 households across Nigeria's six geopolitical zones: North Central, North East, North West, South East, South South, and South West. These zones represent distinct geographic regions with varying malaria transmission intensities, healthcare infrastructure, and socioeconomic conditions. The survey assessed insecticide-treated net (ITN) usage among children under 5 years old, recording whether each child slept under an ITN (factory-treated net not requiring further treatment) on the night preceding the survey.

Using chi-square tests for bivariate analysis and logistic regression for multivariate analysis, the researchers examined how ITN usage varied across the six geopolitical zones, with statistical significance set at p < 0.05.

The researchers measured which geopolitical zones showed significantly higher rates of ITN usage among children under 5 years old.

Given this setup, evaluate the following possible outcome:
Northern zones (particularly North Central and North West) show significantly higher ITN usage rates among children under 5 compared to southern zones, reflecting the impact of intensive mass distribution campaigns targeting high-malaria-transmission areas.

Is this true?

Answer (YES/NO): NO